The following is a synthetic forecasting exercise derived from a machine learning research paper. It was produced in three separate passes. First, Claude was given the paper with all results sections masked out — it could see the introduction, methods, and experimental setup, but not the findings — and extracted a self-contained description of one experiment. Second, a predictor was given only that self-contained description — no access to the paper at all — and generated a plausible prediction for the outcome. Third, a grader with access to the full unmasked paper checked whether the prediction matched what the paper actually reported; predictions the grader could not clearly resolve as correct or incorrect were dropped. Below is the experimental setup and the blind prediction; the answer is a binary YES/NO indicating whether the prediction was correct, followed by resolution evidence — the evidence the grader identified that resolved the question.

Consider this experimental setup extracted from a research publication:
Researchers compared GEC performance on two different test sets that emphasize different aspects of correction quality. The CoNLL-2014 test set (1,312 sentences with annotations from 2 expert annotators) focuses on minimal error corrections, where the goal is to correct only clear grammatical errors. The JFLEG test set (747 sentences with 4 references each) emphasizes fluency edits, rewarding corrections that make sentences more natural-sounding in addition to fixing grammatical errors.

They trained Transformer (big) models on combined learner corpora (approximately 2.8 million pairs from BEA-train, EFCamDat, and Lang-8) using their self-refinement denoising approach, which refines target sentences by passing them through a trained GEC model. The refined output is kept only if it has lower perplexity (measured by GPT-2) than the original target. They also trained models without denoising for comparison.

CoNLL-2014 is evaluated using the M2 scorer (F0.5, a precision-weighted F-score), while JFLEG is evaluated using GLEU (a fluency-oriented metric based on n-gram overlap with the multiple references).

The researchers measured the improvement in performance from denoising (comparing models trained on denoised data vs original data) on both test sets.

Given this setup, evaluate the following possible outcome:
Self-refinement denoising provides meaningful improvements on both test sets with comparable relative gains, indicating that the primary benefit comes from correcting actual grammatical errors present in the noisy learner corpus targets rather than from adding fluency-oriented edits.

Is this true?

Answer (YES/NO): YES